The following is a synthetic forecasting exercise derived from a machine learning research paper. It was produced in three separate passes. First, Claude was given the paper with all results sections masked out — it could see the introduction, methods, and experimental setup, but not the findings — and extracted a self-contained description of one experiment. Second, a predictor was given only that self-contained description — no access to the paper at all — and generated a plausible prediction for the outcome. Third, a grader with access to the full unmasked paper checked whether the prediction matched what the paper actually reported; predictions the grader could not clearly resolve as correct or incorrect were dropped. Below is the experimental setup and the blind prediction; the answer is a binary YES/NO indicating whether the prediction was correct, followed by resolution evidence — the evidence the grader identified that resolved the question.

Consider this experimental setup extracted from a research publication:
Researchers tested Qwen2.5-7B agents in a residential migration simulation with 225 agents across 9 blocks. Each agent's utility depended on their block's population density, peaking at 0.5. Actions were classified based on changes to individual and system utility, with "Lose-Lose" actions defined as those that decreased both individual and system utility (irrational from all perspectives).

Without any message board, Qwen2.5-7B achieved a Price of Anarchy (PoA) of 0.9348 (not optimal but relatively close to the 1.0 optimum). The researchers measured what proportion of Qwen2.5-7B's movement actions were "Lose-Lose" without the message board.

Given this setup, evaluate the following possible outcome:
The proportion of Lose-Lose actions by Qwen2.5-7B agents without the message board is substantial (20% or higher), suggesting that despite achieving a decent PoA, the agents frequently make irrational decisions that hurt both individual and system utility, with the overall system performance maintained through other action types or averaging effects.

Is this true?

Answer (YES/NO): YES